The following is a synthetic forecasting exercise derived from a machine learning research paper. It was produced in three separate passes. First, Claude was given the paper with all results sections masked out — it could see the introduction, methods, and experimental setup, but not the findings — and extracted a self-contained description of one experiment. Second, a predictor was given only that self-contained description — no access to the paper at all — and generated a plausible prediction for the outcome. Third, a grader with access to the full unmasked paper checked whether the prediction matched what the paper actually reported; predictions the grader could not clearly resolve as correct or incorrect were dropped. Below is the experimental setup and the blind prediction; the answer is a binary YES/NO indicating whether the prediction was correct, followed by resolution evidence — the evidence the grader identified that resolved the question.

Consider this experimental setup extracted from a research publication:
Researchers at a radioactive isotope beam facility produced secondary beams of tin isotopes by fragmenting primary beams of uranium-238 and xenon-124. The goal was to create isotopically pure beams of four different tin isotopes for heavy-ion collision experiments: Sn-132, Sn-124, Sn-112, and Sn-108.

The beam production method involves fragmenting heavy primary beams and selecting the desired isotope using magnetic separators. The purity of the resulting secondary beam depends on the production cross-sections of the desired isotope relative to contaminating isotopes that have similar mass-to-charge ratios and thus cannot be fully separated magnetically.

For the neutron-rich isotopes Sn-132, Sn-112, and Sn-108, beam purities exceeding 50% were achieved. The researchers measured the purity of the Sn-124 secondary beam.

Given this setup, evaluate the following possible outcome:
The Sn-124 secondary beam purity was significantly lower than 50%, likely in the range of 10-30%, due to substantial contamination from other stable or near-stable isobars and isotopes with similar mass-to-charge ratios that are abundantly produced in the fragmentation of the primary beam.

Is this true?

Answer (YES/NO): YES